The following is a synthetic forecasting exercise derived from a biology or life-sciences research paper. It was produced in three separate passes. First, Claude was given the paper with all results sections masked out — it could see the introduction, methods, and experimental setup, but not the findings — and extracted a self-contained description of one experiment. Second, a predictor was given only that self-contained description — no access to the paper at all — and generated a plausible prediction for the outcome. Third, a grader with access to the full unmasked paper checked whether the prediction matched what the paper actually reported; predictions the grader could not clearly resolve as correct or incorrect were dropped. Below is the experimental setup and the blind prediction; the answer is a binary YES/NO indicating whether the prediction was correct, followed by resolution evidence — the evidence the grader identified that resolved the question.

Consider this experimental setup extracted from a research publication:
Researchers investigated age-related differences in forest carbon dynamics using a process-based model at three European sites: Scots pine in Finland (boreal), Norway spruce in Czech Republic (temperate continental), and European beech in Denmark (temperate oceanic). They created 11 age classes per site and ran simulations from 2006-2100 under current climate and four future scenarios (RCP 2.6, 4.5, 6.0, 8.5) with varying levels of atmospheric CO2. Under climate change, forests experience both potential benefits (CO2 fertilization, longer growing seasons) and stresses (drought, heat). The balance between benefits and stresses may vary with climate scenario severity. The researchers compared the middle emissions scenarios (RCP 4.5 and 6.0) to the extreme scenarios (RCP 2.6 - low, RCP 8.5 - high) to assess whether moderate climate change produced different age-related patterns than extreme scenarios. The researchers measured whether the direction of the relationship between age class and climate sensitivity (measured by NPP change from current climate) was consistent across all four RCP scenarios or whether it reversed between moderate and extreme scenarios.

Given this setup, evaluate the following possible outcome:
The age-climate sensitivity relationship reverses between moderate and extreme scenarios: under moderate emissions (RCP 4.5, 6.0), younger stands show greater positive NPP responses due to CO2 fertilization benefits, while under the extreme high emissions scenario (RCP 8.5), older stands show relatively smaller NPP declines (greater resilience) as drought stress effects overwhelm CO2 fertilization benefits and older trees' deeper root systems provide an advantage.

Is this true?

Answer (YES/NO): NO